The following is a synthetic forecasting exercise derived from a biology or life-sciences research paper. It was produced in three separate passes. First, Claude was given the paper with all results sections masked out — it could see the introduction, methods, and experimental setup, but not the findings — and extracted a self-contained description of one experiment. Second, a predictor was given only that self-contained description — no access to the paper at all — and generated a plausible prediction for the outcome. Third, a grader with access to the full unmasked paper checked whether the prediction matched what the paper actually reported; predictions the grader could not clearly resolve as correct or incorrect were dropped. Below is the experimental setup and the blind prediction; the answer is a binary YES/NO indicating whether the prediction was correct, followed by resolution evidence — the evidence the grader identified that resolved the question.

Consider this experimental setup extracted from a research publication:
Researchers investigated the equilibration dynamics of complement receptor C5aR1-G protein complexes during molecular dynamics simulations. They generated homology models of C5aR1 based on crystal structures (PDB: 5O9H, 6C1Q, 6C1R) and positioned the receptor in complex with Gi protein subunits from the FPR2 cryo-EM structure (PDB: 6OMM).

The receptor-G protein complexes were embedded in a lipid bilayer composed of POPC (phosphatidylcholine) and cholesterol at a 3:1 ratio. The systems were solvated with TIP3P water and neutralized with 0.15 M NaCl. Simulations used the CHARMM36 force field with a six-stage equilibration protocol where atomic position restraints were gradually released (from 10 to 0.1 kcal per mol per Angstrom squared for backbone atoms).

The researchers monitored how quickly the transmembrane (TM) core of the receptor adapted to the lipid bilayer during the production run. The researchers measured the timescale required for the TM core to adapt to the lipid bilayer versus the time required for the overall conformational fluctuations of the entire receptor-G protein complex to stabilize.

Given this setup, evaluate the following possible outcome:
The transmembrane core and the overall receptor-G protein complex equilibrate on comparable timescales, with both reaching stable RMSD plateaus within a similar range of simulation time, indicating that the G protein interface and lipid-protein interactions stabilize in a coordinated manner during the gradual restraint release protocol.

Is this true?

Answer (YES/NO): NO